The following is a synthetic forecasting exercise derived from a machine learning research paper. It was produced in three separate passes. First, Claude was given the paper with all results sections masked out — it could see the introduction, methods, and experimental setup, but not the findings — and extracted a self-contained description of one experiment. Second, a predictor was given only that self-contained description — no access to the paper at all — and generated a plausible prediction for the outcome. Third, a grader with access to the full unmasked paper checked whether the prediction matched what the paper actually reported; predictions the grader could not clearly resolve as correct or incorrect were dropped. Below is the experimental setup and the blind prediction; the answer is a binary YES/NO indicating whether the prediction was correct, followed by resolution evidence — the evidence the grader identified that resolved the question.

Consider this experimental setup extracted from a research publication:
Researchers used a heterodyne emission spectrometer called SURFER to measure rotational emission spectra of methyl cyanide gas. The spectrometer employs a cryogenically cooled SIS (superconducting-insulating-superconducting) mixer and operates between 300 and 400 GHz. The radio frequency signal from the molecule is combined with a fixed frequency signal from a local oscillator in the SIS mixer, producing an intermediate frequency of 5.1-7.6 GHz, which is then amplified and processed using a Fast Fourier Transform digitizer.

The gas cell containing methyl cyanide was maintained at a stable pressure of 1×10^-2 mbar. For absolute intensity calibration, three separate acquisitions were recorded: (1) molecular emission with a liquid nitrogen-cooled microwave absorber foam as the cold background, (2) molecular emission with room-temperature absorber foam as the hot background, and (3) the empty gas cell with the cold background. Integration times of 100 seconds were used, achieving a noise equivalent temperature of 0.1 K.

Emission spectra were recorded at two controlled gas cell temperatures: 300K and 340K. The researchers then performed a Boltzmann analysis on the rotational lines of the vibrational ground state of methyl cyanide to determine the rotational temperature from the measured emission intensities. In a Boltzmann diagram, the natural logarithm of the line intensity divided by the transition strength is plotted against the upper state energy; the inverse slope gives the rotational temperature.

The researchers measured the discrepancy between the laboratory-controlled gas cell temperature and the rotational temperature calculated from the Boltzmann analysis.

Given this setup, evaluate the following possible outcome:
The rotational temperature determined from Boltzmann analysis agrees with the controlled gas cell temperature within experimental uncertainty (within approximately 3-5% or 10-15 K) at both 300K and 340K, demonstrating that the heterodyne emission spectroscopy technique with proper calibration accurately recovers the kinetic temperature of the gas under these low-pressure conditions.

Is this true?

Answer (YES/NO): YES